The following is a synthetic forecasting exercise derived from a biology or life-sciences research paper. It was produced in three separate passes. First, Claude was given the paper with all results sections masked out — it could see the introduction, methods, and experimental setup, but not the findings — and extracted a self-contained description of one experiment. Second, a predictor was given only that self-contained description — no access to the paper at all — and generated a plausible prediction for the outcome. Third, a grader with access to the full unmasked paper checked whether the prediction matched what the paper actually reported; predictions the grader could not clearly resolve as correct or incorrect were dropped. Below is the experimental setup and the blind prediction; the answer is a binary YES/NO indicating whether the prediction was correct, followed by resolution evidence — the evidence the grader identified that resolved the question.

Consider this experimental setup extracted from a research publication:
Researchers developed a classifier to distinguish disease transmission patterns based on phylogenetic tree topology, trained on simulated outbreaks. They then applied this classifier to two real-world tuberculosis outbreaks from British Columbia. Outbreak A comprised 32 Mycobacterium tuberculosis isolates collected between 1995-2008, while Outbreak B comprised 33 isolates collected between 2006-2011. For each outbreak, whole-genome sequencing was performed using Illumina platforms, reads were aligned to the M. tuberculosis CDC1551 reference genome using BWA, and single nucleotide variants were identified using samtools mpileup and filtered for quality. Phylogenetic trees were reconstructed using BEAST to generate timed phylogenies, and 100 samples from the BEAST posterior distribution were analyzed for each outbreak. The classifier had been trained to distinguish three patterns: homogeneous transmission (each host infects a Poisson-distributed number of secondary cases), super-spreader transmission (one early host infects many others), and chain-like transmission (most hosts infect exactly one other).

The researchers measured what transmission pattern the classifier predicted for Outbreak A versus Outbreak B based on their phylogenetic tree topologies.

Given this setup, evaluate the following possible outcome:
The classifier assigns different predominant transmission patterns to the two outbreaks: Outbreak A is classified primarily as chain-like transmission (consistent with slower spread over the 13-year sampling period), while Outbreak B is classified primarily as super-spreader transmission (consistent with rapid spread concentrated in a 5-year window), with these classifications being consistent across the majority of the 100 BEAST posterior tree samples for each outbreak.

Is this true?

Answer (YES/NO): NO